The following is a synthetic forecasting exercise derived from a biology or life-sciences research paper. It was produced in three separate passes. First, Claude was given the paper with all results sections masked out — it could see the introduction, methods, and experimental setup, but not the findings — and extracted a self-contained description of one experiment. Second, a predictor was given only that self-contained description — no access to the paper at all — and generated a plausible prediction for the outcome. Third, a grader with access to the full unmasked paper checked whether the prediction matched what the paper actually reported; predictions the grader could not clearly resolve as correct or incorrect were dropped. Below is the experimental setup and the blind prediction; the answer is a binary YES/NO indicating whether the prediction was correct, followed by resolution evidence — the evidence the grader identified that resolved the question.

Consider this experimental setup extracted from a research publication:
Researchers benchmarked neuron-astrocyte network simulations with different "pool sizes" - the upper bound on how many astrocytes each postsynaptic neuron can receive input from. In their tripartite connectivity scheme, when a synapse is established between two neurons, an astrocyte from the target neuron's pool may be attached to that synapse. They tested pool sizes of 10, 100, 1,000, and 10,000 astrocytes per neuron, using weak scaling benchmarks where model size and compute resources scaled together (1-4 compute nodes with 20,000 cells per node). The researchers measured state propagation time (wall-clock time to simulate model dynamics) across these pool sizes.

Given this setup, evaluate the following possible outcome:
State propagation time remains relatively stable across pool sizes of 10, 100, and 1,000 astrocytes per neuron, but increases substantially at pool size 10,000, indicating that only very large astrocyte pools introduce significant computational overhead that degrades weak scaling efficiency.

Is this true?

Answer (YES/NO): NO